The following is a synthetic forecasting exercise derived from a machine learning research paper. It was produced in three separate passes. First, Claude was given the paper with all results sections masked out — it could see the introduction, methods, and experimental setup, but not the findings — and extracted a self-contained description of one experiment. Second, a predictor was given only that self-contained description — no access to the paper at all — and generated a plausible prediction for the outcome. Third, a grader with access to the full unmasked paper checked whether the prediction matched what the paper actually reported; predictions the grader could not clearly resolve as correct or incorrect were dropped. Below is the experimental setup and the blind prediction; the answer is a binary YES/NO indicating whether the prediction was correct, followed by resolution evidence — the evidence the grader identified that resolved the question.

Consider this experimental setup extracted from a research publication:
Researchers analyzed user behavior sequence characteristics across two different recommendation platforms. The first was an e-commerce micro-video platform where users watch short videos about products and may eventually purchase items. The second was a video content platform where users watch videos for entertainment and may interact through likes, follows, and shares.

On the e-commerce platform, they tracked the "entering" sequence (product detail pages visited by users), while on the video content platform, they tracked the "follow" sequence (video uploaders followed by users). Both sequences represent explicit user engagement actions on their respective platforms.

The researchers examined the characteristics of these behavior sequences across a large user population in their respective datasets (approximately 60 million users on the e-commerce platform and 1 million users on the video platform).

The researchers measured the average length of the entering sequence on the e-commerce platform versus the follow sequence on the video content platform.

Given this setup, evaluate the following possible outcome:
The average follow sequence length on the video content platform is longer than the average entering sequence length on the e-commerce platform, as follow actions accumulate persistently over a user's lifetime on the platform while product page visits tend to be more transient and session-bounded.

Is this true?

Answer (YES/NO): NO